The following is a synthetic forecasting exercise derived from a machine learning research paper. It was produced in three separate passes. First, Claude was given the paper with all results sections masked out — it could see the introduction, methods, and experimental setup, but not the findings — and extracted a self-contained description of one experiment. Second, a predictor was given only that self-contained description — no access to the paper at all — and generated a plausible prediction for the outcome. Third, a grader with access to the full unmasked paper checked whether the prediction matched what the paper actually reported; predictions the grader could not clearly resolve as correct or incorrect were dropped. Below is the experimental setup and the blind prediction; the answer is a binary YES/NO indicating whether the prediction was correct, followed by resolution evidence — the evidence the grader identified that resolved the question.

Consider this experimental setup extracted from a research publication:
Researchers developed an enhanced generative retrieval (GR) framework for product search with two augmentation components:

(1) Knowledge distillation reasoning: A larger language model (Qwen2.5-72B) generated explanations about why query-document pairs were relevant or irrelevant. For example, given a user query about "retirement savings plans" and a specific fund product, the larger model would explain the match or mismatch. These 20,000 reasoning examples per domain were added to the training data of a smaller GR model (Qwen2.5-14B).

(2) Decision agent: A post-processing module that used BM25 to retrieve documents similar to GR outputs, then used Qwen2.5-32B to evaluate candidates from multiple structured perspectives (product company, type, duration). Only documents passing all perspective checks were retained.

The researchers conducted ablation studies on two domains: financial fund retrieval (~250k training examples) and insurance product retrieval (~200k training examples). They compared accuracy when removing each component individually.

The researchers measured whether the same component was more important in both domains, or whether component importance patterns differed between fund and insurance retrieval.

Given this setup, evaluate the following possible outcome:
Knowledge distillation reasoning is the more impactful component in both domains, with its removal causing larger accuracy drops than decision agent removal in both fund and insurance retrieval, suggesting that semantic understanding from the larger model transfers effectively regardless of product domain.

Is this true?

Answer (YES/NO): NO